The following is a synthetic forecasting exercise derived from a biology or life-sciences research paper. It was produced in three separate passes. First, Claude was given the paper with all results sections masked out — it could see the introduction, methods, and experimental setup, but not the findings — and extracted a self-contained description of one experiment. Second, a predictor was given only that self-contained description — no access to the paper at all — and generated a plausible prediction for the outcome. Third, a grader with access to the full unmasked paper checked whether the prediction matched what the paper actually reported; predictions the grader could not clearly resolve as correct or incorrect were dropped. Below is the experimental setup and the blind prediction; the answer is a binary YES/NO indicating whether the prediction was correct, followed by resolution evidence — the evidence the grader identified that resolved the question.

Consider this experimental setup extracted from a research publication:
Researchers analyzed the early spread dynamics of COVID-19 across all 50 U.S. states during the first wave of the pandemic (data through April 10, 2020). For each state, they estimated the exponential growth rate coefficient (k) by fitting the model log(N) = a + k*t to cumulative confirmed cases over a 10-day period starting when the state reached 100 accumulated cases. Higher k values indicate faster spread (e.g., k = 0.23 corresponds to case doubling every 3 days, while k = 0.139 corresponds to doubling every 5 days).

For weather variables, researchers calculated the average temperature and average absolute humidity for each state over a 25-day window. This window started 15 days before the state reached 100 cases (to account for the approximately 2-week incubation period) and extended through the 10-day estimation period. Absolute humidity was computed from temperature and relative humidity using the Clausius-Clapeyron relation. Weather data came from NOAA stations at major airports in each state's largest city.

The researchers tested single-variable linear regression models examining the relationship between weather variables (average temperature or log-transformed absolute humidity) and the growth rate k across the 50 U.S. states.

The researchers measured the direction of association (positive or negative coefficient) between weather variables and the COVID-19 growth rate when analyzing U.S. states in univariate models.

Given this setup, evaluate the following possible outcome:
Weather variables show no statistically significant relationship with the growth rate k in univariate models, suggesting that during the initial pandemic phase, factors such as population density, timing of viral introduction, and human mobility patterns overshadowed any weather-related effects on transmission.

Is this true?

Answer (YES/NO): NO